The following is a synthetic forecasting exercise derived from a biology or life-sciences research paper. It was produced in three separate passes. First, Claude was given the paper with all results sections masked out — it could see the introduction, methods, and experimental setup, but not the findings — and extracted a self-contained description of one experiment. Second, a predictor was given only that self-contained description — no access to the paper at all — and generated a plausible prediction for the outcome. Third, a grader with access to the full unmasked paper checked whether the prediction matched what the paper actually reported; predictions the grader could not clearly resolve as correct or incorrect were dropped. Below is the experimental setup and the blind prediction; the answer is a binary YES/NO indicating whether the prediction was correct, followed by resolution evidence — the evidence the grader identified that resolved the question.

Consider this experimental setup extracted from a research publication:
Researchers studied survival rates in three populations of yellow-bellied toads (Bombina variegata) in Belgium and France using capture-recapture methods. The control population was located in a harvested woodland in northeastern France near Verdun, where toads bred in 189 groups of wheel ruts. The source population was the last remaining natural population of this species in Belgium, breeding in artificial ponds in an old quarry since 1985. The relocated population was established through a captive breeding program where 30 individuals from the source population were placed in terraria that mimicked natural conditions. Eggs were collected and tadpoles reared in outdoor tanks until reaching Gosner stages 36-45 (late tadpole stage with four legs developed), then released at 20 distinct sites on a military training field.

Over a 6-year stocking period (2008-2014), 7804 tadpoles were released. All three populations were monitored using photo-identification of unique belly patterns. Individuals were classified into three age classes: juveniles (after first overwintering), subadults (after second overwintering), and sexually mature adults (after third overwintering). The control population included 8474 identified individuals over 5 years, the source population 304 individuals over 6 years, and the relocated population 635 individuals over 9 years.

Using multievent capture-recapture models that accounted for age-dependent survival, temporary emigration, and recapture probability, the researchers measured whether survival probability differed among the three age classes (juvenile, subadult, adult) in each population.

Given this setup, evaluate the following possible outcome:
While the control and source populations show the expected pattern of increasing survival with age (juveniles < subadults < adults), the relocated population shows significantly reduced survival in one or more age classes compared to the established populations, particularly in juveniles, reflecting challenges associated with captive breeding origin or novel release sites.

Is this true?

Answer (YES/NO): NO